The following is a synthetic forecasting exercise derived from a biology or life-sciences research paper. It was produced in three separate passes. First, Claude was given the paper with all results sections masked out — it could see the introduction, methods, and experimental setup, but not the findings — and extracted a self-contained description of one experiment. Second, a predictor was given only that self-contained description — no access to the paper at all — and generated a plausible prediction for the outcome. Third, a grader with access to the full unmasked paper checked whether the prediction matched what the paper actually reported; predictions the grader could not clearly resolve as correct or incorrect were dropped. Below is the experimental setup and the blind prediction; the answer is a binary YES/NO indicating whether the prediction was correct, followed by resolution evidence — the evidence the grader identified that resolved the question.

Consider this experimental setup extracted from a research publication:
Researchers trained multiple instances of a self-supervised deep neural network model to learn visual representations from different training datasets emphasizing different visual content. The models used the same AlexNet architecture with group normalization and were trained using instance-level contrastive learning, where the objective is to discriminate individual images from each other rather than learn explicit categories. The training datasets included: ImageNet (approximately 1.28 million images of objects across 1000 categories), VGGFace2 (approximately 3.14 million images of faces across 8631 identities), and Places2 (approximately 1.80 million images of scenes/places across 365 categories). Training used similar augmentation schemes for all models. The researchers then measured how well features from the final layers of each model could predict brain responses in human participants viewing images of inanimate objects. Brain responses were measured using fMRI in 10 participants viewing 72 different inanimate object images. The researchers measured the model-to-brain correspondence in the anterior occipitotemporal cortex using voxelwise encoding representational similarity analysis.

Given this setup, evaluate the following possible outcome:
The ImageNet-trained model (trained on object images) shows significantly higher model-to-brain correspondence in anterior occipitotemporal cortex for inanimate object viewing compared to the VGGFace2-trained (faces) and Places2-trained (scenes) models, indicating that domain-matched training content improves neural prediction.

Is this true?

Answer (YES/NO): NO